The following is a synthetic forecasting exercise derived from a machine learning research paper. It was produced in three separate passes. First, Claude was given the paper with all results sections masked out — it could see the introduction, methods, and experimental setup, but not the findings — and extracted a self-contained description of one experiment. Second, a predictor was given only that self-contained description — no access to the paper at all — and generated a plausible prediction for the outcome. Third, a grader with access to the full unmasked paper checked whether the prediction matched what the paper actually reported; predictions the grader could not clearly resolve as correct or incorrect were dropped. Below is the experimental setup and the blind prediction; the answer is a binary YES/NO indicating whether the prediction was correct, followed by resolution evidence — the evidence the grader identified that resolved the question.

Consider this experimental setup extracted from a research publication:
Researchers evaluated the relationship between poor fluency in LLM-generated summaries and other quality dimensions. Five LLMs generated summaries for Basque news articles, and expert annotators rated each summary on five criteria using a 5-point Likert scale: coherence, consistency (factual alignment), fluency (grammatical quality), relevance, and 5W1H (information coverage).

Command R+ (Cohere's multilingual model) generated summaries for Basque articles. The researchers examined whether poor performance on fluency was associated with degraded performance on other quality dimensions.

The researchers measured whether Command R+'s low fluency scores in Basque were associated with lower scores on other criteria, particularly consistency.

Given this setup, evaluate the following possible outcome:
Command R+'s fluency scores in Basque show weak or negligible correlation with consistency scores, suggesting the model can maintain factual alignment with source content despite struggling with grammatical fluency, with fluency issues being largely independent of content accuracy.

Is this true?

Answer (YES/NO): NO